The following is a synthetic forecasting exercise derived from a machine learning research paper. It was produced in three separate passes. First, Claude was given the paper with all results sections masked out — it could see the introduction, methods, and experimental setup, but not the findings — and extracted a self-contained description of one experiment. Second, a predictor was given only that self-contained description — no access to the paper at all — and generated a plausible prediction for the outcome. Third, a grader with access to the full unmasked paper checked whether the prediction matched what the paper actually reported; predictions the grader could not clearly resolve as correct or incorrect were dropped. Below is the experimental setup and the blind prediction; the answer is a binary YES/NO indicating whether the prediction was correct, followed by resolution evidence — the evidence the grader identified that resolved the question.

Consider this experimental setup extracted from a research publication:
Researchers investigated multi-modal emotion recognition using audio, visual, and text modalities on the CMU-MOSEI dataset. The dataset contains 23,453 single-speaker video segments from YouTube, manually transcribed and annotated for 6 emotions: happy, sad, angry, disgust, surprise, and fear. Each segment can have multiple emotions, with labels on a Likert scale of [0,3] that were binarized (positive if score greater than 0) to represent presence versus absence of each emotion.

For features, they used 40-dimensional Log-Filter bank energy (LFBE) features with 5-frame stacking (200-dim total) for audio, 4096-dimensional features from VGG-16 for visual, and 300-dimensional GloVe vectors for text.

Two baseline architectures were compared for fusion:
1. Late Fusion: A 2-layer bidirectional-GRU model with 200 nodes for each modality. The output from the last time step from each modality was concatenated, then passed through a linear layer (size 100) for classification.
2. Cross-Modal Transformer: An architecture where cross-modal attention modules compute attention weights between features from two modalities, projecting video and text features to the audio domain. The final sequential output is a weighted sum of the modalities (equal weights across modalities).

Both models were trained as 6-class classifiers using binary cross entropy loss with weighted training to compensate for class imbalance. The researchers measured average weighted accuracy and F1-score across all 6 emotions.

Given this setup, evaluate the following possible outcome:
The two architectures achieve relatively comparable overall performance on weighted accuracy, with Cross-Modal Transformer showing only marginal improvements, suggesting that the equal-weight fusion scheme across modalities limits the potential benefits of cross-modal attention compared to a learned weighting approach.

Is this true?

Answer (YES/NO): NO